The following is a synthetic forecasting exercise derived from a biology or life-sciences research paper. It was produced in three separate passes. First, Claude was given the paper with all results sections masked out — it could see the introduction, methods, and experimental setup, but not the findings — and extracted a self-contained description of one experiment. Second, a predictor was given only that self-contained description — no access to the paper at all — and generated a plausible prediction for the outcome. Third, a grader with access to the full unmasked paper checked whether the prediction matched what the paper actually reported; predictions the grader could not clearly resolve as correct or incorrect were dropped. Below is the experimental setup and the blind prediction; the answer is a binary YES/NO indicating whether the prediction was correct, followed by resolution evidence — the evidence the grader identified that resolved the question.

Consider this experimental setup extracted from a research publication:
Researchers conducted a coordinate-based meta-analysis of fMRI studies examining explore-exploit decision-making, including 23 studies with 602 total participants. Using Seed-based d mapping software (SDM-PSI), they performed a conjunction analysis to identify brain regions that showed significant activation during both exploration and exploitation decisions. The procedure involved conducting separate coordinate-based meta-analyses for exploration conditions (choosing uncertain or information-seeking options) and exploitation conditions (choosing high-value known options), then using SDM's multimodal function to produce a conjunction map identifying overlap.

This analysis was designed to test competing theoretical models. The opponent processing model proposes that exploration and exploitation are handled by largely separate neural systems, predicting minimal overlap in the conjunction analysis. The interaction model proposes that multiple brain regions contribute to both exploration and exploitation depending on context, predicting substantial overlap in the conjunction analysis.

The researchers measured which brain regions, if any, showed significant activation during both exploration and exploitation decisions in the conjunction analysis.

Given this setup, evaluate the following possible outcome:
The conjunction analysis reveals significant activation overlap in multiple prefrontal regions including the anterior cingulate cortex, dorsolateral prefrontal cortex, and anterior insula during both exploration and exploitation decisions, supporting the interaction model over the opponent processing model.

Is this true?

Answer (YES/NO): NO